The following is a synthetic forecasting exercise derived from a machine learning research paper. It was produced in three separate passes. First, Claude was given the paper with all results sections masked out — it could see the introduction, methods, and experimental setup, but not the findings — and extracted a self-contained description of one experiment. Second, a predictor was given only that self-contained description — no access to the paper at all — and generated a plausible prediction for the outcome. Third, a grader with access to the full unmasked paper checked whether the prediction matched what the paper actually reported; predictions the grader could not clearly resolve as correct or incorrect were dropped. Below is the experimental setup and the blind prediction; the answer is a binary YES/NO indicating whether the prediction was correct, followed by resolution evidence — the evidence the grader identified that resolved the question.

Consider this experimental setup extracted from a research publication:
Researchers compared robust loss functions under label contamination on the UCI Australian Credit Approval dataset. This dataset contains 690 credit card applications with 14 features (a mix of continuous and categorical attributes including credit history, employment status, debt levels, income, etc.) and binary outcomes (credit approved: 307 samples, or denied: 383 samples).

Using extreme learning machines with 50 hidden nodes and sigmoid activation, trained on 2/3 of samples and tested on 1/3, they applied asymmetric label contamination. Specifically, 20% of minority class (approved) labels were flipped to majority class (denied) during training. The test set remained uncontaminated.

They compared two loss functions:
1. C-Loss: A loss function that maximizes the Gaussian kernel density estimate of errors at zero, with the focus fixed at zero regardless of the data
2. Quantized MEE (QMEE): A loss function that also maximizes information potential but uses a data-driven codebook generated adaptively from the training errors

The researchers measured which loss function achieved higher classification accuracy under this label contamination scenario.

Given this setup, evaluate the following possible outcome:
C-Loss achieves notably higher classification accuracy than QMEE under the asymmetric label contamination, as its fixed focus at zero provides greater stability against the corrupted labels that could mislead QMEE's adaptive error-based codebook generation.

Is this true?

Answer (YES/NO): YES